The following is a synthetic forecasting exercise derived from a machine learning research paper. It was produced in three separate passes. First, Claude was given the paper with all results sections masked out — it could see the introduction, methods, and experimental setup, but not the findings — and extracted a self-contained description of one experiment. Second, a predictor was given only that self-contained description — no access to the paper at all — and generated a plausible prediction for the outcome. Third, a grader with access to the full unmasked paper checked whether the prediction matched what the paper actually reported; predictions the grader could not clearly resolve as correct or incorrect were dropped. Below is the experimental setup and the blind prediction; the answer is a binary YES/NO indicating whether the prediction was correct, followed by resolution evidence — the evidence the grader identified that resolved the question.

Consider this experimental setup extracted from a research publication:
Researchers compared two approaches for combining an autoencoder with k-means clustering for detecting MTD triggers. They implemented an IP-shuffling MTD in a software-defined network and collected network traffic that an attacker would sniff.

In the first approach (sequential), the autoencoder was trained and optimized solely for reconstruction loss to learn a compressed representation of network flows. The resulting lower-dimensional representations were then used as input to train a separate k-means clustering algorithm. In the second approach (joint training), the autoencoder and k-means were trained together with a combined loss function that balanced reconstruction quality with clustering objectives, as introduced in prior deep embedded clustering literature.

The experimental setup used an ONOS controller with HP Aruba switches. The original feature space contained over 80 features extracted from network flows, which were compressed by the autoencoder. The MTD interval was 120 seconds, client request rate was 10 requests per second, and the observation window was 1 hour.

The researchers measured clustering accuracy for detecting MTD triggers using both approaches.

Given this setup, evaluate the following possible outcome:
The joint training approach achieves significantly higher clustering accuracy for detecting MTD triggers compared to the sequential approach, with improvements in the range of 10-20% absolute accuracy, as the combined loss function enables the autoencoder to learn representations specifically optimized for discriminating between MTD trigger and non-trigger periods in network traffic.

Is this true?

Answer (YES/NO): NO